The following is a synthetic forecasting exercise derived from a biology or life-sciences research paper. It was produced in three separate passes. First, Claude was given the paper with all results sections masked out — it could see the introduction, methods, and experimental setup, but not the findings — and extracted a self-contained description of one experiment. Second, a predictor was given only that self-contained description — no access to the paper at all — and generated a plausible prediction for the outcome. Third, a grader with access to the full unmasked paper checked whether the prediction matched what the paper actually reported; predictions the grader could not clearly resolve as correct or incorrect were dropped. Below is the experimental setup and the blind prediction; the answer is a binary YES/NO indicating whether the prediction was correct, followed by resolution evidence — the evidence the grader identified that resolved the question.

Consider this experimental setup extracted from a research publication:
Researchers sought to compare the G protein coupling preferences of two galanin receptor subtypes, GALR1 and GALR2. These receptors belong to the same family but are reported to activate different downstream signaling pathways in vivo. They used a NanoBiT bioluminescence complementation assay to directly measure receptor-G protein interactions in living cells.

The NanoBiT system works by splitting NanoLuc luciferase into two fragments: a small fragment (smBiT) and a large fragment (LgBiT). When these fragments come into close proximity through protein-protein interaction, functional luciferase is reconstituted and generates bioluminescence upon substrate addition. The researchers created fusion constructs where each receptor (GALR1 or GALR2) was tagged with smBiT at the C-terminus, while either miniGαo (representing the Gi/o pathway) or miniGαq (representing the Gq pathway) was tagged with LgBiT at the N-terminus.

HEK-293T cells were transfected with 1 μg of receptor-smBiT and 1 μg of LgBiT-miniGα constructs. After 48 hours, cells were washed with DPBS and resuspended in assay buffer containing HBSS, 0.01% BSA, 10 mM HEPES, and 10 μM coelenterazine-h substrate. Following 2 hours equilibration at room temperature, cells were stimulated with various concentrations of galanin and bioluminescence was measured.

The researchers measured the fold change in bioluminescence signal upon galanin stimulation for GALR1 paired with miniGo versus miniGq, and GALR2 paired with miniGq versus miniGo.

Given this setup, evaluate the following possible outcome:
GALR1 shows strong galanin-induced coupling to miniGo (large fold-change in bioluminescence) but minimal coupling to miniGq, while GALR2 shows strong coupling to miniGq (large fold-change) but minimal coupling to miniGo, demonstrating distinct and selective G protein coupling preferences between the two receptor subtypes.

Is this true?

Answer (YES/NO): YES